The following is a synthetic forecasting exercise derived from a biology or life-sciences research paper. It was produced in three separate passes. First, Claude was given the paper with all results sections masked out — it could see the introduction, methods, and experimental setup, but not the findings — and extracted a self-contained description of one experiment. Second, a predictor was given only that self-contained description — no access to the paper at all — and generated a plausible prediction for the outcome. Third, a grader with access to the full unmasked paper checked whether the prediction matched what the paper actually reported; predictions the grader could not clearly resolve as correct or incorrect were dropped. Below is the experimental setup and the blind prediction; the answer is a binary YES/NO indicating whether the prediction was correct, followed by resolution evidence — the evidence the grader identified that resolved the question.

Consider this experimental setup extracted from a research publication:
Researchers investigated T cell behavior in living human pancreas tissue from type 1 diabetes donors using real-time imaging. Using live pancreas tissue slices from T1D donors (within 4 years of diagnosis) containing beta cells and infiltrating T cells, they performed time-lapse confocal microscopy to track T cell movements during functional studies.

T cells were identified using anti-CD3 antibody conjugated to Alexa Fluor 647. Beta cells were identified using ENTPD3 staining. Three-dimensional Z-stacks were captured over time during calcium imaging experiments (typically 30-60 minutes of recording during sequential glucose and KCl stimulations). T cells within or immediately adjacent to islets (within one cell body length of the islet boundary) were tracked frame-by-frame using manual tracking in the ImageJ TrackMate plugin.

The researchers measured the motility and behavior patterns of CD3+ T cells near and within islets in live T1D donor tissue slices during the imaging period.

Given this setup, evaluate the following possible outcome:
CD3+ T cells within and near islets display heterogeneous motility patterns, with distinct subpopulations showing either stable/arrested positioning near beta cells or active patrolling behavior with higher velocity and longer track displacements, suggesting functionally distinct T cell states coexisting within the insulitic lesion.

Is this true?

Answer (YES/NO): NO